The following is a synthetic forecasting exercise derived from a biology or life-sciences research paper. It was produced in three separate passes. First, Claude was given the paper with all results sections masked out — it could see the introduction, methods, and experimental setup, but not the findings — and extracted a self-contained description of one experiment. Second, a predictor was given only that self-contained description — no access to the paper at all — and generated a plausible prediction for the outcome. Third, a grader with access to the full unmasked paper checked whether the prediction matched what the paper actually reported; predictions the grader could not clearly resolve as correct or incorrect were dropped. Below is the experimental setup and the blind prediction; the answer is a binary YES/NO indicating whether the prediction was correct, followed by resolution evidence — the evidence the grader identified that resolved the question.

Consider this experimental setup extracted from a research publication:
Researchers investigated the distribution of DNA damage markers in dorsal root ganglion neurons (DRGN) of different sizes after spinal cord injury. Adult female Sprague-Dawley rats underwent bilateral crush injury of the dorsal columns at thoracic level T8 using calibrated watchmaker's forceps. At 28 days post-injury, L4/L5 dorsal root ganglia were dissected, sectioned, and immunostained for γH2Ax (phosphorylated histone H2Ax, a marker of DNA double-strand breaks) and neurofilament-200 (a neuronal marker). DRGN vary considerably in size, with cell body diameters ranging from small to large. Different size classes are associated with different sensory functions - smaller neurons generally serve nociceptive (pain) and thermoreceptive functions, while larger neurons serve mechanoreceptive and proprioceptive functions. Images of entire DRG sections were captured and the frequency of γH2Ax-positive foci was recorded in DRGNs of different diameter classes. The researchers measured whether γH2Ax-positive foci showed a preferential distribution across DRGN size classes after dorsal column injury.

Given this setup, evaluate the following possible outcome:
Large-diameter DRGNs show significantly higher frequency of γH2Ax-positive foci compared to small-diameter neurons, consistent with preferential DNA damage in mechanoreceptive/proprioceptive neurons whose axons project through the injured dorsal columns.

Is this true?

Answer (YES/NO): NO